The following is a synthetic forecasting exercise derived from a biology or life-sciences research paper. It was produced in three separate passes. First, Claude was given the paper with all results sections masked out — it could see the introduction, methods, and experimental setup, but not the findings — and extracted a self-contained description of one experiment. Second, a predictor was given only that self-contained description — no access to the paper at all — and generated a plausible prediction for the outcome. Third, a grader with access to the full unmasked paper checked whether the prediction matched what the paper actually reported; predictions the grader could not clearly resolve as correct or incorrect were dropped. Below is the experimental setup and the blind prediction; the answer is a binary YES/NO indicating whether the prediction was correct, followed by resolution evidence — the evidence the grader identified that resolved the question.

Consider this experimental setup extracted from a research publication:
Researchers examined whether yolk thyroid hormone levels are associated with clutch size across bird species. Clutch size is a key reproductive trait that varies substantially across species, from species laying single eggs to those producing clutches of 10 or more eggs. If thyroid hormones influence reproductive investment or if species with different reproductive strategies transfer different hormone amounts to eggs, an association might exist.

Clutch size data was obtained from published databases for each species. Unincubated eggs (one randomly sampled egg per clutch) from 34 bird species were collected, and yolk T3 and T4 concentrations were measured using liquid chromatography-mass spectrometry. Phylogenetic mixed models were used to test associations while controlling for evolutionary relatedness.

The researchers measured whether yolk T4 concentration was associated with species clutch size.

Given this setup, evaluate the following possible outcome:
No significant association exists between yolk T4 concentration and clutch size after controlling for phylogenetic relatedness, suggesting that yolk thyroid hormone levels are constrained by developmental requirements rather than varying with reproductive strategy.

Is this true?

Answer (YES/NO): YES